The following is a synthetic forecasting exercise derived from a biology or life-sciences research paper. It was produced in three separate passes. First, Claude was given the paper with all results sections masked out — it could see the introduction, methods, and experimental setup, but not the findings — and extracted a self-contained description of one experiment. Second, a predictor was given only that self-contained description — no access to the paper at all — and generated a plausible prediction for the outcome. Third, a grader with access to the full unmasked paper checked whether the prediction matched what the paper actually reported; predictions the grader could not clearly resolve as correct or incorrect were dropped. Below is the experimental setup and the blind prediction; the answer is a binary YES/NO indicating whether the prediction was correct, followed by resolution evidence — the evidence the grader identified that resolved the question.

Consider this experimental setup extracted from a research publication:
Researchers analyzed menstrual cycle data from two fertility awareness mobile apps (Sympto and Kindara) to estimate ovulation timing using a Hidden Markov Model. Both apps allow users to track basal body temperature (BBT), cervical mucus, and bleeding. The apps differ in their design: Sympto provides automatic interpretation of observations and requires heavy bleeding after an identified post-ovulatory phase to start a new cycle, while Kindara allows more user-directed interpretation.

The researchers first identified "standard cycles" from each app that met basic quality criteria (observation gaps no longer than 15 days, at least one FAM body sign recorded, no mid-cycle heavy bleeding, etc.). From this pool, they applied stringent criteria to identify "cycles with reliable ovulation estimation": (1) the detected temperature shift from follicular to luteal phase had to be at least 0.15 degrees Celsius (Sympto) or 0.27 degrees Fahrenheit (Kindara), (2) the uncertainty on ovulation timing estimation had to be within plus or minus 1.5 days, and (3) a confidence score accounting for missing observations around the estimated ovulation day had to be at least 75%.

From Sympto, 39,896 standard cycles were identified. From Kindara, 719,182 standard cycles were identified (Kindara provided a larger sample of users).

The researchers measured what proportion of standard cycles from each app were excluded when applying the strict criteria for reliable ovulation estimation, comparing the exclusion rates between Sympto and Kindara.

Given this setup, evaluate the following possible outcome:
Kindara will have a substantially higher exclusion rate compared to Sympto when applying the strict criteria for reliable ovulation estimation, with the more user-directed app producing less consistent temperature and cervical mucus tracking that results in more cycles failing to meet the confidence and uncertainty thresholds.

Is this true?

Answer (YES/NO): YES